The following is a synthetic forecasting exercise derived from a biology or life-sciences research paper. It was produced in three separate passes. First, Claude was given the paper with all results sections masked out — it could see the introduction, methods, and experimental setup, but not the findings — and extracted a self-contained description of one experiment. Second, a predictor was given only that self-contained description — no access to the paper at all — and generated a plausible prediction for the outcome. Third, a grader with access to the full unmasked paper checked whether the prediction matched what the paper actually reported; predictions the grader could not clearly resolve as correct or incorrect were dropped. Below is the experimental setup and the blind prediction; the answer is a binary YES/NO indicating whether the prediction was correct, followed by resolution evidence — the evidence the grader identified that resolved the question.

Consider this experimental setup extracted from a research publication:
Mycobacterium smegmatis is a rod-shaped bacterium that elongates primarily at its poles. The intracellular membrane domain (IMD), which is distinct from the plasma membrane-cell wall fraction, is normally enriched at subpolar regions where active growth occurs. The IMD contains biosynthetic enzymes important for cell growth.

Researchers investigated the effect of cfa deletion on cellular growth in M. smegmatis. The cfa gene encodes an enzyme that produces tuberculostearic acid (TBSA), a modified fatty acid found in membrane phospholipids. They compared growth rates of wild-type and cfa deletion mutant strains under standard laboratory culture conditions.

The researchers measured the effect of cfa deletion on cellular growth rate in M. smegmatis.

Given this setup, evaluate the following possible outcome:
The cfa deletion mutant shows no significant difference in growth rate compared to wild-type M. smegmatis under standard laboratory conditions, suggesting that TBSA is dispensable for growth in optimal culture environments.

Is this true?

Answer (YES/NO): YES